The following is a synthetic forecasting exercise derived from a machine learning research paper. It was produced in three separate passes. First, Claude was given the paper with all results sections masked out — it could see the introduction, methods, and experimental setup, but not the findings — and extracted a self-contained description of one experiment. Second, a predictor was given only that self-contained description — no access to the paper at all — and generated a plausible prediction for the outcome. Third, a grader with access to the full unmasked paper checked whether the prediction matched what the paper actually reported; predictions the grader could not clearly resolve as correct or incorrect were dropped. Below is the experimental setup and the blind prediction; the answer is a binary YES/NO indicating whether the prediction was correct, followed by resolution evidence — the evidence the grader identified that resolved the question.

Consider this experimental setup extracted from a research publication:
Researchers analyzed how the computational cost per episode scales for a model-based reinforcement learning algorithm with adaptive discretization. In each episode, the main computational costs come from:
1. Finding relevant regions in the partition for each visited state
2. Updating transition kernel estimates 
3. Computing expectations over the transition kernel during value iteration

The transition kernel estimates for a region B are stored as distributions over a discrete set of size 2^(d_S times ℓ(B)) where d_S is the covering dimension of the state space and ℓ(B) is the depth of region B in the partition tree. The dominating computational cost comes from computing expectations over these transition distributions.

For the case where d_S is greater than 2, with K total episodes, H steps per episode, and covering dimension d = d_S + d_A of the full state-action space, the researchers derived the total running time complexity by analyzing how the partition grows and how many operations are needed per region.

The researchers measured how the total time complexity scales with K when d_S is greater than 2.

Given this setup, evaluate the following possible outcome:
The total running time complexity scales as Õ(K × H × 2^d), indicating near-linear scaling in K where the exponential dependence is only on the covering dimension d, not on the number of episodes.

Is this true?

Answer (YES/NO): NO